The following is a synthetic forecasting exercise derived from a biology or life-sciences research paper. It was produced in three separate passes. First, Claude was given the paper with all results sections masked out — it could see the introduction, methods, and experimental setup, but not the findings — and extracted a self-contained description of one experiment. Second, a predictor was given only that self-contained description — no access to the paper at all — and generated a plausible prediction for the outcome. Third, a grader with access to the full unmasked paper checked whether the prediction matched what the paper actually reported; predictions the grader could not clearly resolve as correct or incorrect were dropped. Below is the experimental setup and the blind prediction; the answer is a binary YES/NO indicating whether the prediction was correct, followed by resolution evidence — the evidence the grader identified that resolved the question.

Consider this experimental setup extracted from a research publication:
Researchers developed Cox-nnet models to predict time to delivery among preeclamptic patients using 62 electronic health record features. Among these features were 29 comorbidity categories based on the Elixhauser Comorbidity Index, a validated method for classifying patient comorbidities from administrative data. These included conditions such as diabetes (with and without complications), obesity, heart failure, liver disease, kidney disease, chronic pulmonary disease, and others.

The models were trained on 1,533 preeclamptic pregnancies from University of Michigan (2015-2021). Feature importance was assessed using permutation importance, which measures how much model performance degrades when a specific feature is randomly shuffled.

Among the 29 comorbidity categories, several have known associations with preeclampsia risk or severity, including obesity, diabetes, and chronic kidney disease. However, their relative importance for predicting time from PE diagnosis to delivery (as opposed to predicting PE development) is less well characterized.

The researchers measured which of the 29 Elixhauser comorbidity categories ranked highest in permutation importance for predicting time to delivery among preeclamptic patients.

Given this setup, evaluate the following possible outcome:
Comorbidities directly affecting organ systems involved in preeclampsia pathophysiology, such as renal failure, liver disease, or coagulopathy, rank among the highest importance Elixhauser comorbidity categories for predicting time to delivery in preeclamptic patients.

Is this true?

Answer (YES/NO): NO